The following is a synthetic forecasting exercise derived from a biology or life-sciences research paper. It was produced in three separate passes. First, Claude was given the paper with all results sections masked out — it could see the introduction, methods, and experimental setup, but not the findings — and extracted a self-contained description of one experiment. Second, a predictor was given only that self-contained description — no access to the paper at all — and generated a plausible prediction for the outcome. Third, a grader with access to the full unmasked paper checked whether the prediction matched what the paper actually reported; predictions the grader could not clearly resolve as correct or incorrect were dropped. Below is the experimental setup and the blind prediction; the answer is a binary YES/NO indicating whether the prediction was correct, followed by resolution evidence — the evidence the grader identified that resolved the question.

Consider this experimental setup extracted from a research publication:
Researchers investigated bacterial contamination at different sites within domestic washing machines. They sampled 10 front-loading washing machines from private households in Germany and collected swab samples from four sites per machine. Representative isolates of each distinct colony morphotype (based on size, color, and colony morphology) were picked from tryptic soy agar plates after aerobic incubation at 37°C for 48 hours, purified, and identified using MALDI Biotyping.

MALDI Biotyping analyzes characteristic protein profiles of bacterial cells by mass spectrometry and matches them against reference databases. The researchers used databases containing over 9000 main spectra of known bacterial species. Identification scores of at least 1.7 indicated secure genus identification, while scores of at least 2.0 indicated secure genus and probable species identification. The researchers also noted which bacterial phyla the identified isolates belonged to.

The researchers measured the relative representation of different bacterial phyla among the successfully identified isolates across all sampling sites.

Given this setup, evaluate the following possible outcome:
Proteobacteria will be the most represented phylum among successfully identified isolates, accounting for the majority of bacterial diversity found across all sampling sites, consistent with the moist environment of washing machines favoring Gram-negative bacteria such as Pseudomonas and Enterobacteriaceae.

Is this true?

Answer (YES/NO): NO